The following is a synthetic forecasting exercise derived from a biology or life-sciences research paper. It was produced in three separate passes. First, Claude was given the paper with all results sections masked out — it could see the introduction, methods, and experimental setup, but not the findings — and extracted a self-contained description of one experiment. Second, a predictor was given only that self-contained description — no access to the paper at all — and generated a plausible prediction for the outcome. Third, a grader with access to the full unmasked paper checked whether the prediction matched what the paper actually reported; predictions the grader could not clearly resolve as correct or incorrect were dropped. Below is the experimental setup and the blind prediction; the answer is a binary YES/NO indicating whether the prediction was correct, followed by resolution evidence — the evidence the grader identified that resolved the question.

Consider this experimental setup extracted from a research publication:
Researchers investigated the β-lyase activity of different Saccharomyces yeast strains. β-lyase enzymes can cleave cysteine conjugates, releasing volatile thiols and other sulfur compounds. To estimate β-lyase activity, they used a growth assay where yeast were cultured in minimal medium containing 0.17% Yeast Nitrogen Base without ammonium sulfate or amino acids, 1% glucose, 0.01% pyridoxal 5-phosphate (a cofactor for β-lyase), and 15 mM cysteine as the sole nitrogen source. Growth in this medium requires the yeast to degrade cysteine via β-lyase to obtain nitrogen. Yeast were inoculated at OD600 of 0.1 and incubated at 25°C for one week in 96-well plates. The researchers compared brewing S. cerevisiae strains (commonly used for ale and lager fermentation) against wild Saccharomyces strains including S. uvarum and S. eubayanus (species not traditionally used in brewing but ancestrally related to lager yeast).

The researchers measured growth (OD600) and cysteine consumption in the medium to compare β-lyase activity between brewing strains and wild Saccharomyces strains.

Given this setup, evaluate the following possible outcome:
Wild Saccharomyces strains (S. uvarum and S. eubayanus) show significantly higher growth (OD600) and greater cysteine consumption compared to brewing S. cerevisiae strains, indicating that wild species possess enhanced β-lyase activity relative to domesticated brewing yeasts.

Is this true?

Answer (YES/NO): NO